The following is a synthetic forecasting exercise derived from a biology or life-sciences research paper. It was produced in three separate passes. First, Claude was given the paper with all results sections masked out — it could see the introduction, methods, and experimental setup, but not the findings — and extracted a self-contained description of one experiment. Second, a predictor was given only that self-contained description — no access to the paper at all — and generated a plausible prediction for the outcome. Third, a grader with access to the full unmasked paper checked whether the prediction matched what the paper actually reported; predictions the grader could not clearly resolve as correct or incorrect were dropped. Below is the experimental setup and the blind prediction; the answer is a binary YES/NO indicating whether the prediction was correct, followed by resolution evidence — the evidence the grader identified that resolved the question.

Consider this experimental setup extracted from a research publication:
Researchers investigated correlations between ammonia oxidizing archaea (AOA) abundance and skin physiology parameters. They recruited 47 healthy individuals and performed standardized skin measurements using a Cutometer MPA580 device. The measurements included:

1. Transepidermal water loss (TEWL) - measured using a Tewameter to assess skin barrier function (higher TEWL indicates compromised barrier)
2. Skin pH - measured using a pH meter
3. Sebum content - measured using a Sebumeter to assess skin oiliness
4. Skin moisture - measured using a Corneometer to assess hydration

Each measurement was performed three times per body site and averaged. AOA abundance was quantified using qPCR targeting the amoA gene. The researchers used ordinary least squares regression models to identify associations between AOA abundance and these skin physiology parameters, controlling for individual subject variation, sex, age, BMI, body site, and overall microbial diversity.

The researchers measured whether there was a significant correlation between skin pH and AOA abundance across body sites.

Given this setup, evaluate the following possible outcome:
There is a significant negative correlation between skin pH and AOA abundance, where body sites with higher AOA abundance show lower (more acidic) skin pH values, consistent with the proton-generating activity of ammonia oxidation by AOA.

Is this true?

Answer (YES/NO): NO